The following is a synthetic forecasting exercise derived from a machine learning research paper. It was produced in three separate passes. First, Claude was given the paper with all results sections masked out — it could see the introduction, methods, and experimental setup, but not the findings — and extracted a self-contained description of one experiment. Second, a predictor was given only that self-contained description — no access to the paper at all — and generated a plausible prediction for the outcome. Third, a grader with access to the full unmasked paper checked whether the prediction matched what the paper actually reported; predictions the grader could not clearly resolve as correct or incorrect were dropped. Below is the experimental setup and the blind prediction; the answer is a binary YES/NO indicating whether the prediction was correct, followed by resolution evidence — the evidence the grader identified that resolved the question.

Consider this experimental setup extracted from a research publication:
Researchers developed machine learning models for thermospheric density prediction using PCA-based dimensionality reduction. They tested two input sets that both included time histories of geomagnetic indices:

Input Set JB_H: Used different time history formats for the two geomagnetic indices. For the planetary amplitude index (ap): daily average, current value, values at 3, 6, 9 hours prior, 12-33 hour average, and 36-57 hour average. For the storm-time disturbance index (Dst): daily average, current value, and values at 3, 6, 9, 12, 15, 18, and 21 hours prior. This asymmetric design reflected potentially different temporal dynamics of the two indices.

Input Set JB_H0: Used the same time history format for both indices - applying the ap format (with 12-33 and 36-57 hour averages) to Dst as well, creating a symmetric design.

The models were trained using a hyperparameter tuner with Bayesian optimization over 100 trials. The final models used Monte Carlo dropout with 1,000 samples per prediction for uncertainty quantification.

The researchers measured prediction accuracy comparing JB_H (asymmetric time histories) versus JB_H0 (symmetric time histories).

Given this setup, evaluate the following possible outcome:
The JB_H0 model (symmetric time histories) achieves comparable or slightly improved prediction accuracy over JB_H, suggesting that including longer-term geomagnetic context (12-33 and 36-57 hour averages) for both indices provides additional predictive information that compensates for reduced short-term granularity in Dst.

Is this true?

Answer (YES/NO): YES